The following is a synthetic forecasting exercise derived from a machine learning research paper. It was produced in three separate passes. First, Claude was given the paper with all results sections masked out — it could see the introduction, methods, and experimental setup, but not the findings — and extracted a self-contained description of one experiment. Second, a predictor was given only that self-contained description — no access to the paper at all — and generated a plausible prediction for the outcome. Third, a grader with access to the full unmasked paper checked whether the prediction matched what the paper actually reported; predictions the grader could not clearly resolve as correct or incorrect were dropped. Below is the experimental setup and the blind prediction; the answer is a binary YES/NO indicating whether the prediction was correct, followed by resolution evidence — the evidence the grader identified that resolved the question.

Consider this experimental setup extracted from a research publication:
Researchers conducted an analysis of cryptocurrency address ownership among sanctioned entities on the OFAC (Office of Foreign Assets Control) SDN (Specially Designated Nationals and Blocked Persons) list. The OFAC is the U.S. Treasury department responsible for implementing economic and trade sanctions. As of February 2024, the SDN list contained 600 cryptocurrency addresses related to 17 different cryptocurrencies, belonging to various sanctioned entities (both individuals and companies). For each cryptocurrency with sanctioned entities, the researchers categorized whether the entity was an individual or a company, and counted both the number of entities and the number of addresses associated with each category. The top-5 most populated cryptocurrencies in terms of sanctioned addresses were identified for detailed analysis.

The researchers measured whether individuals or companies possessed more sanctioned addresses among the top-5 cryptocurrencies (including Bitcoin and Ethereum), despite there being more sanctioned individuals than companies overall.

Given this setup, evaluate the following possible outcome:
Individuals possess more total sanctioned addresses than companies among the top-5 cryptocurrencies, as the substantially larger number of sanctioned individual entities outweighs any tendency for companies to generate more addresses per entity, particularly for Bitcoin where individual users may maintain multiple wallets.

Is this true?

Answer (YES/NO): NO